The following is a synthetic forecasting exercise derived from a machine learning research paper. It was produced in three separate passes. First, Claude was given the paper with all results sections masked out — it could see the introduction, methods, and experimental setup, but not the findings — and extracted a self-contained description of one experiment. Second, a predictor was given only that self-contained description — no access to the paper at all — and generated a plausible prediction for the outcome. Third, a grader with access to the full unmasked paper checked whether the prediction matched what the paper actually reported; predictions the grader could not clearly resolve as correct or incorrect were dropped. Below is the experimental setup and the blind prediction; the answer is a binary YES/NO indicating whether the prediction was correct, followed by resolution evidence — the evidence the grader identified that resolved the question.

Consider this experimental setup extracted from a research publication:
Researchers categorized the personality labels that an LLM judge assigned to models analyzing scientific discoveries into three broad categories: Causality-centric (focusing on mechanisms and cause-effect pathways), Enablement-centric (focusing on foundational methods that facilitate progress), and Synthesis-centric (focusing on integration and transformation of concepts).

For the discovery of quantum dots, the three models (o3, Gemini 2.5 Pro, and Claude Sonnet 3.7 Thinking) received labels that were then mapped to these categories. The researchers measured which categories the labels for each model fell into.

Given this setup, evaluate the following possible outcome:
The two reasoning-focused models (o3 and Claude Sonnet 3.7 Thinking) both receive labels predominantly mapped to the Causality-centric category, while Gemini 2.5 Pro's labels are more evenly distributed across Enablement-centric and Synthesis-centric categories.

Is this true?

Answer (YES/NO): NO